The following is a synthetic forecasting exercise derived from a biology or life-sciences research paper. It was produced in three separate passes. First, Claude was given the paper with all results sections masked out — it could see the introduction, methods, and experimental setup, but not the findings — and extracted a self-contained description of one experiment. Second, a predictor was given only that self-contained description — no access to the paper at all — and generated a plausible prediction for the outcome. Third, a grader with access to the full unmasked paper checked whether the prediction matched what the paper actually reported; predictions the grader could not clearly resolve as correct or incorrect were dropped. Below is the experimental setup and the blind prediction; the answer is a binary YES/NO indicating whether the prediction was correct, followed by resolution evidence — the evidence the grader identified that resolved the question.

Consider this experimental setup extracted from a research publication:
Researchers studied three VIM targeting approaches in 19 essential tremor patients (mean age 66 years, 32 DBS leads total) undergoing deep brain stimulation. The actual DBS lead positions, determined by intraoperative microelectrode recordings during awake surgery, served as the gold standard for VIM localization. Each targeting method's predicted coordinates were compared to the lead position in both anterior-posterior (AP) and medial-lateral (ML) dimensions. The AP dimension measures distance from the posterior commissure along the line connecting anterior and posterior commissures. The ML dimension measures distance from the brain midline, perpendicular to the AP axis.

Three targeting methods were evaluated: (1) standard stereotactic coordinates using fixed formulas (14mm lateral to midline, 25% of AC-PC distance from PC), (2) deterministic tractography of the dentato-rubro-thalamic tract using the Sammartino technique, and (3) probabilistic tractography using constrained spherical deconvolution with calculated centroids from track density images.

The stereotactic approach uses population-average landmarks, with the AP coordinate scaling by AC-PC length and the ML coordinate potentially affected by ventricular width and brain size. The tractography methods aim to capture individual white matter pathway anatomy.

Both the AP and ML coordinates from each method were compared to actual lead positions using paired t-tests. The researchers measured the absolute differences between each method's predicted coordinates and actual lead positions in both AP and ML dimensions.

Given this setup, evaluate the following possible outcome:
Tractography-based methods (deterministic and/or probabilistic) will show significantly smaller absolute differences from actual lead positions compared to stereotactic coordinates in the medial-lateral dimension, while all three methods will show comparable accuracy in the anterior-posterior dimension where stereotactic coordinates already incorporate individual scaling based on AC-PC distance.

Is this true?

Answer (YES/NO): NO